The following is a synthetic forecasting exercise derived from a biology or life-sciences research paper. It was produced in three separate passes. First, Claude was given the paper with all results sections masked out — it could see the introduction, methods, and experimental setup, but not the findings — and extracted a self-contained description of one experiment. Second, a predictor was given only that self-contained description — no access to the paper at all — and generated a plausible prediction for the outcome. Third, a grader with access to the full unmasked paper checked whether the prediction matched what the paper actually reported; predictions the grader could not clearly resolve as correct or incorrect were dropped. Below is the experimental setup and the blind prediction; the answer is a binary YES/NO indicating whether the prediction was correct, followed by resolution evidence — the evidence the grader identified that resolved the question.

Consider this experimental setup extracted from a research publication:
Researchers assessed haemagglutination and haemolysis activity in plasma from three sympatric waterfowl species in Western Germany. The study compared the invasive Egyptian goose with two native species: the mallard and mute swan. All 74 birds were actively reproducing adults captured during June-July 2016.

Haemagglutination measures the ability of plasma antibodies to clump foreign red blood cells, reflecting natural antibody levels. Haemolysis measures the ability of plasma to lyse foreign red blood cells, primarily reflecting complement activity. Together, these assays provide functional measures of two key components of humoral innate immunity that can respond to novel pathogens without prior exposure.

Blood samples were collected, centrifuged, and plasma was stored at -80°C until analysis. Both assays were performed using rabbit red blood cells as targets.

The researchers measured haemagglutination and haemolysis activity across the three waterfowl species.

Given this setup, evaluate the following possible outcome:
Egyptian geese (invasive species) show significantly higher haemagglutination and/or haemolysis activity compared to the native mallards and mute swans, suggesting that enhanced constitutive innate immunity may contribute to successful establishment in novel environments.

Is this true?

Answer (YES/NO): NO